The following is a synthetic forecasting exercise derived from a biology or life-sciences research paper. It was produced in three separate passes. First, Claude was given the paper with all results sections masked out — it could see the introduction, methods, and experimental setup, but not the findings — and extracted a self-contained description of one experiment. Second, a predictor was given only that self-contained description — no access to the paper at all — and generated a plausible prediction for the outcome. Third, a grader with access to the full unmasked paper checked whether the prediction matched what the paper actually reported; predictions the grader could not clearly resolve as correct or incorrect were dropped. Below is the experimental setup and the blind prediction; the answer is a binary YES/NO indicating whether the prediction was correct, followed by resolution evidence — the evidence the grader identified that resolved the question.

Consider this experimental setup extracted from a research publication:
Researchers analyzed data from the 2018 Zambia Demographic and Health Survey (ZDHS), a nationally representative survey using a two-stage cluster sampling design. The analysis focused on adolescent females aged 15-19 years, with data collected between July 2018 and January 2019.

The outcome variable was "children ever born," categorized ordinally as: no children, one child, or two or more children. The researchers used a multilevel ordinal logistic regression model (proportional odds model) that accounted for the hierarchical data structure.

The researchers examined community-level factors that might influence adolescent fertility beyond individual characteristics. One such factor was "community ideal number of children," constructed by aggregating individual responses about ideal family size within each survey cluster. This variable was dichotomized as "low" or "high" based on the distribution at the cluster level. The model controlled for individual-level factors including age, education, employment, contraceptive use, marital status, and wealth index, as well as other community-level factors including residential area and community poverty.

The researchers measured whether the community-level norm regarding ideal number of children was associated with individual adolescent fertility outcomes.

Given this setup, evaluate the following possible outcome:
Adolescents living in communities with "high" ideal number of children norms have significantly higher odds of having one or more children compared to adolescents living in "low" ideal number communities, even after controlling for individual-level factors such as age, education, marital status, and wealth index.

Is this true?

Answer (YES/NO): NO